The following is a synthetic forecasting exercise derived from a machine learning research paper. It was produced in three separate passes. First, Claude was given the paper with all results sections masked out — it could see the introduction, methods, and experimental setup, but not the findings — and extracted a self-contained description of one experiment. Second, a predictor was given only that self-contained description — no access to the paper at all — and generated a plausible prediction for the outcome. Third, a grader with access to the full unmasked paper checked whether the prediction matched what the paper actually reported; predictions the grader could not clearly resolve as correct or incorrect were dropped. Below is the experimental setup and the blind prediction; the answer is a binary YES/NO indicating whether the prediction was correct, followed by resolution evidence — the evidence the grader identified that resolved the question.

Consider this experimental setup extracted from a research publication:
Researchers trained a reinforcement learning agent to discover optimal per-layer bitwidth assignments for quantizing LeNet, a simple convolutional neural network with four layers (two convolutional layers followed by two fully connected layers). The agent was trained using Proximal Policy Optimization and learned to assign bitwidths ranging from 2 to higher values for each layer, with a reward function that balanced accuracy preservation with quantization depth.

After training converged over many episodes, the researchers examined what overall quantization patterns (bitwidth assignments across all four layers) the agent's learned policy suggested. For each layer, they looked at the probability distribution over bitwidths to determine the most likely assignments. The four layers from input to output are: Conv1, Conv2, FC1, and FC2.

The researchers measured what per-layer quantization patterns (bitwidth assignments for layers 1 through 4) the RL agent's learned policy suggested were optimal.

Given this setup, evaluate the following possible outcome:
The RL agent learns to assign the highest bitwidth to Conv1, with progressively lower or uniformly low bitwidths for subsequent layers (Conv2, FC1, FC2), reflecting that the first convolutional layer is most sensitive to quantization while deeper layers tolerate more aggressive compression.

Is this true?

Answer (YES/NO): NO